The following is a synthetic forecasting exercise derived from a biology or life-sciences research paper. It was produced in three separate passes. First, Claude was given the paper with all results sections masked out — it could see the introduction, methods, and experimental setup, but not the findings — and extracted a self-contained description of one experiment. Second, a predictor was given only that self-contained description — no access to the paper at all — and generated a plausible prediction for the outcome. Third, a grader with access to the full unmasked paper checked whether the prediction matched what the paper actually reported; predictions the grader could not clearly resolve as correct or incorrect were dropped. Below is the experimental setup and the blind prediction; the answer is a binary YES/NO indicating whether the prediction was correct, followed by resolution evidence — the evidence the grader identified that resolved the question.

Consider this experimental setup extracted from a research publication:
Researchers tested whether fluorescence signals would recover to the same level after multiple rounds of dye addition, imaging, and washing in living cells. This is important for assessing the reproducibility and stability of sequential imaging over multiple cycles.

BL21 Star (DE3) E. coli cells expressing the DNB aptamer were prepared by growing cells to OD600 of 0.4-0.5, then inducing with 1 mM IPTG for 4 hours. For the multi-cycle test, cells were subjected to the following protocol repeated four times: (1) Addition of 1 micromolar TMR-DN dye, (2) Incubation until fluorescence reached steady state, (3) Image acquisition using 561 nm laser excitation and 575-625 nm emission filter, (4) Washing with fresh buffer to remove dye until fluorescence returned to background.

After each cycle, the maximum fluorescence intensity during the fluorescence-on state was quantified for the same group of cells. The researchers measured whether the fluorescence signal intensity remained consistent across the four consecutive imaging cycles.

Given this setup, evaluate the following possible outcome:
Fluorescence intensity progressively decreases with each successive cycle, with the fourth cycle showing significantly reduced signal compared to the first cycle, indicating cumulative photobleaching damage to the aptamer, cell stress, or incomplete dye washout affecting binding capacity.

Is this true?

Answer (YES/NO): NO